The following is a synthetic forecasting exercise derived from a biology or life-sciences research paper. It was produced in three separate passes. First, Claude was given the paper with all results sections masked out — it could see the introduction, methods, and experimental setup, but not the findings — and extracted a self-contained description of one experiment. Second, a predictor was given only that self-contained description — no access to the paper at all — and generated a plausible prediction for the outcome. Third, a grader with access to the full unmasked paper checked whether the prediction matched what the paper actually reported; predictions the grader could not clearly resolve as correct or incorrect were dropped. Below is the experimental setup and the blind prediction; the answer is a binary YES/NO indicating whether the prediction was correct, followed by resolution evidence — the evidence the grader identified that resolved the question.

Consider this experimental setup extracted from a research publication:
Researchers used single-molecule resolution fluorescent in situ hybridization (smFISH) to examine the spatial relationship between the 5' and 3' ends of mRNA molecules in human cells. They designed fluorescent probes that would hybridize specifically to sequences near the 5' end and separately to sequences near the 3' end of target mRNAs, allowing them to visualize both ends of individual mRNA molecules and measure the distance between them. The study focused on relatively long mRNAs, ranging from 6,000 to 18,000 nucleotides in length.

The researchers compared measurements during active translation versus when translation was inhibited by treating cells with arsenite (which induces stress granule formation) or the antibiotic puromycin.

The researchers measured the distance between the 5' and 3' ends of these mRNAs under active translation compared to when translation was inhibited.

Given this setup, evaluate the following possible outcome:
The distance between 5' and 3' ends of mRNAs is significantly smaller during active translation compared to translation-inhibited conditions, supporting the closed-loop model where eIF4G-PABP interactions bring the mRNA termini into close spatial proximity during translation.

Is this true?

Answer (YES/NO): NO